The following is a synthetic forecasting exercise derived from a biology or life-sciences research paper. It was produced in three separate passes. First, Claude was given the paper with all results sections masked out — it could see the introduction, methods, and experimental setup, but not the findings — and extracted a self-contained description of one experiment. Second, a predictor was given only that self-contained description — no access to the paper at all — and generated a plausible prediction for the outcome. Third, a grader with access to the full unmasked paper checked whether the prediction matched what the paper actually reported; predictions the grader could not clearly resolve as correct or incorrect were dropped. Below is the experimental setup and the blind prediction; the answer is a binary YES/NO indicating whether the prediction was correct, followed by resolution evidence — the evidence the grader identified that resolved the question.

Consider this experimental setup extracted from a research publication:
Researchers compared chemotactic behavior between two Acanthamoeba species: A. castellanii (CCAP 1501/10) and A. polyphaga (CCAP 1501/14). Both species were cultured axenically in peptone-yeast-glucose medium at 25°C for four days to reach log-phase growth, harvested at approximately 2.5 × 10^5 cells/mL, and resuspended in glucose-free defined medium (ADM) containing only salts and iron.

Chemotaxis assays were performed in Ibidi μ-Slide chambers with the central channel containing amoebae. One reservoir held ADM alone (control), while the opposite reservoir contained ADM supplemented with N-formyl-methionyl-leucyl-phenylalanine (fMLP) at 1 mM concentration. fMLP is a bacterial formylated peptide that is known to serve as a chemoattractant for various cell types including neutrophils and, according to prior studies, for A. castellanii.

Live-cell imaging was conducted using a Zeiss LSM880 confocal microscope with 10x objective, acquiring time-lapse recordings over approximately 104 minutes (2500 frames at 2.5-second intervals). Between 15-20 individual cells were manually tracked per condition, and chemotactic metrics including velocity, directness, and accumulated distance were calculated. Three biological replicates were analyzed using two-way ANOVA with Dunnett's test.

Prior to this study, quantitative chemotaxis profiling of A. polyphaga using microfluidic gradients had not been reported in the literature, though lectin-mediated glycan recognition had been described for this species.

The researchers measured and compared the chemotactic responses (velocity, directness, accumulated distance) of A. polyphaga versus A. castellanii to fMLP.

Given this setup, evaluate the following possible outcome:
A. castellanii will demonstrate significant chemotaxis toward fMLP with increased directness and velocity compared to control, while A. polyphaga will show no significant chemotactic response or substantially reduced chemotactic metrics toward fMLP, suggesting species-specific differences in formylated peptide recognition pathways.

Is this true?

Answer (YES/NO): NO